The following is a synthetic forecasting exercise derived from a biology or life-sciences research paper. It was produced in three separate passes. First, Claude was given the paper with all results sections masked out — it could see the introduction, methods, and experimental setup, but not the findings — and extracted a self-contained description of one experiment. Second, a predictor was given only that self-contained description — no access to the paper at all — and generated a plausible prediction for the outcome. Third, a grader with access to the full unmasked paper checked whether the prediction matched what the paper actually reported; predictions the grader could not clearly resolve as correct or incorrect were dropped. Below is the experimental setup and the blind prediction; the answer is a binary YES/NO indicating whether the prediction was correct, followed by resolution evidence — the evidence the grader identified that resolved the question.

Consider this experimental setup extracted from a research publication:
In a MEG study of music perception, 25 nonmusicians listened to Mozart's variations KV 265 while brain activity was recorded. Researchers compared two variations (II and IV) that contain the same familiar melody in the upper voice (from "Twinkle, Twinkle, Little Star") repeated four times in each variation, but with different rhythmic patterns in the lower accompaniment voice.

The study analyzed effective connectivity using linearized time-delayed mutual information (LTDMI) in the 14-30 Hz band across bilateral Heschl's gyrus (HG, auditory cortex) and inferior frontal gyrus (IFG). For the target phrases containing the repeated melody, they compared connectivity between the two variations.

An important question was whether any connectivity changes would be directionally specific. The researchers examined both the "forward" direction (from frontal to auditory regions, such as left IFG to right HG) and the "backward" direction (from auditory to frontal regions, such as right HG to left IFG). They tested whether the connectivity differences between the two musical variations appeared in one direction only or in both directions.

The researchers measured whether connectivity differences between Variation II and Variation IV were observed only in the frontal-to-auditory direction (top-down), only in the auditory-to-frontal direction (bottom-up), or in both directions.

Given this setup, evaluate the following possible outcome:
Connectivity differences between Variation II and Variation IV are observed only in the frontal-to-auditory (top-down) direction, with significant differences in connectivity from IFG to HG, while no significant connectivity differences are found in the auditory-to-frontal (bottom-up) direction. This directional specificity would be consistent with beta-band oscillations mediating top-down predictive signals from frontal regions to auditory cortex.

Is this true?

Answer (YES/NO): NO